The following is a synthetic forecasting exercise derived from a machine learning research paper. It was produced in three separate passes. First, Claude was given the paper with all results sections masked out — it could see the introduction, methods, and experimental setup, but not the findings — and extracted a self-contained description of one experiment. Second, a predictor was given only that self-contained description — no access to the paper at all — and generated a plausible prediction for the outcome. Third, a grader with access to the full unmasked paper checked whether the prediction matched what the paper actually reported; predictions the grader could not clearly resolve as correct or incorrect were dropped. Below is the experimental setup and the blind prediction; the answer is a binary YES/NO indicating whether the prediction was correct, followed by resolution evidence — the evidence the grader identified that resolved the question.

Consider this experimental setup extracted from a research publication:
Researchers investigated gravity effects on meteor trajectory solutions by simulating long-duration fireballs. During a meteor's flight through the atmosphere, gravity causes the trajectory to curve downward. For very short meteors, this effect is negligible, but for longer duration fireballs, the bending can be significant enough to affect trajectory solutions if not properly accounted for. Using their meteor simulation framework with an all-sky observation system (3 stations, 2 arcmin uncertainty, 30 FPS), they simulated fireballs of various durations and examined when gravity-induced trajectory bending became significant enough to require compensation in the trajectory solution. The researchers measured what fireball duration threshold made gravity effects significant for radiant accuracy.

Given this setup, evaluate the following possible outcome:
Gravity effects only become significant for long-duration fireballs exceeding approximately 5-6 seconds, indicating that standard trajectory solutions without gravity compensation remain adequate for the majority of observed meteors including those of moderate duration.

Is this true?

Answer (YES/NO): NO